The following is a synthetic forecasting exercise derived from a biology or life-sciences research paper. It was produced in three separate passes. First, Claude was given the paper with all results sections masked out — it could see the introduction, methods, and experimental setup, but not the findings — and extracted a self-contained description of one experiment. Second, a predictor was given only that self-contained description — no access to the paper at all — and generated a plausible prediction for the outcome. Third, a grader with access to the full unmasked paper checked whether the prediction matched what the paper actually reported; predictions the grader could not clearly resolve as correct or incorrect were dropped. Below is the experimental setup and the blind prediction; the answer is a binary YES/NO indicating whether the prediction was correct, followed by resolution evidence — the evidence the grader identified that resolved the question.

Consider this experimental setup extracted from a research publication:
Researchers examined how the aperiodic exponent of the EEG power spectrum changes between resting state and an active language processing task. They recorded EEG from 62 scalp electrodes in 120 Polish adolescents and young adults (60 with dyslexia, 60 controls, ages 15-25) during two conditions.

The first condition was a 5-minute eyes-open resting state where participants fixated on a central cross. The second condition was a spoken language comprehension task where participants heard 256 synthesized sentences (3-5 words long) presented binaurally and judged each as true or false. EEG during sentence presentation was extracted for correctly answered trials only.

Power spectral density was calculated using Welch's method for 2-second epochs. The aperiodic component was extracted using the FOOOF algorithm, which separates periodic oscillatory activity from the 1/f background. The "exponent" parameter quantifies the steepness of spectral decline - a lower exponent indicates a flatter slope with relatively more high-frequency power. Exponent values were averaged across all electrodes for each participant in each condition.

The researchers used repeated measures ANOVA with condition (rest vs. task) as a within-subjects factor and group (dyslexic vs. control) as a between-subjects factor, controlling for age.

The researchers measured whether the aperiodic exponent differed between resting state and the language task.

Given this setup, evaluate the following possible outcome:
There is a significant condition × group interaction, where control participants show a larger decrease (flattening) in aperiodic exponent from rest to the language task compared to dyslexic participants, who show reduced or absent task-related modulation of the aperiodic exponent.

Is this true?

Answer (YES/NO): NO